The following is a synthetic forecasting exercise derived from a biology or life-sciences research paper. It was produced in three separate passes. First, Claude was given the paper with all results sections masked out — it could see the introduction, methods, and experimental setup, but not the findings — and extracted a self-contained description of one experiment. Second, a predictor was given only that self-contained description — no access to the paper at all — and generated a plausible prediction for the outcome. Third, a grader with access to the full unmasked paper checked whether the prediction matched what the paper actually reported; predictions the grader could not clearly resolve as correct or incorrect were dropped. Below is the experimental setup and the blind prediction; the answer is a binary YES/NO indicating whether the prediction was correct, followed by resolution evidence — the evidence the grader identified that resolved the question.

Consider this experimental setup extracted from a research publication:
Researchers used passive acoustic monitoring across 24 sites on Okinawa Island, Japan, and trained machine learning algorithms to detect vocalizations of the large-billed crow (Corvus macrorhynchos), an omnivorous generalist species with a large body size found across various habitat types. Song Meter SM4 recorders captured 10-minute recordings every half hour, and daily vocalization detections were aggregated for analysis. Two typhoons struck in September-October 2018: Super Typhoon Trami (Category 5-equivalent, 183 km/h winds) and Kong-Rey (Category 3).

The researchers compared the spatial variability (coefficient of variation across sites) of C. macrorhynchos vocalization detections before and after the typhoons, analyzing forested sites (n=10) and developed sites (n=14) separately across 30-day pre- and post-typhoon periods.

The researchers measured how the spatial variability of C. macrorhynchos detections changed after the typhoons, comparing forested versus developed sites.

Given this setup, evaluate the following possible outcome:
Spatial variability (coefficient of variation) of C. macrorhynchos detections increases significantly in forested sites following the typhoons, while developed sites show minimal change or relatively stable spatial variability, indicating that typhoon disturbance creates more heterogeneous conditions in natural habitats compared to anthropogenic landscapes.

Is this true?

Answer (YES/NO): YES